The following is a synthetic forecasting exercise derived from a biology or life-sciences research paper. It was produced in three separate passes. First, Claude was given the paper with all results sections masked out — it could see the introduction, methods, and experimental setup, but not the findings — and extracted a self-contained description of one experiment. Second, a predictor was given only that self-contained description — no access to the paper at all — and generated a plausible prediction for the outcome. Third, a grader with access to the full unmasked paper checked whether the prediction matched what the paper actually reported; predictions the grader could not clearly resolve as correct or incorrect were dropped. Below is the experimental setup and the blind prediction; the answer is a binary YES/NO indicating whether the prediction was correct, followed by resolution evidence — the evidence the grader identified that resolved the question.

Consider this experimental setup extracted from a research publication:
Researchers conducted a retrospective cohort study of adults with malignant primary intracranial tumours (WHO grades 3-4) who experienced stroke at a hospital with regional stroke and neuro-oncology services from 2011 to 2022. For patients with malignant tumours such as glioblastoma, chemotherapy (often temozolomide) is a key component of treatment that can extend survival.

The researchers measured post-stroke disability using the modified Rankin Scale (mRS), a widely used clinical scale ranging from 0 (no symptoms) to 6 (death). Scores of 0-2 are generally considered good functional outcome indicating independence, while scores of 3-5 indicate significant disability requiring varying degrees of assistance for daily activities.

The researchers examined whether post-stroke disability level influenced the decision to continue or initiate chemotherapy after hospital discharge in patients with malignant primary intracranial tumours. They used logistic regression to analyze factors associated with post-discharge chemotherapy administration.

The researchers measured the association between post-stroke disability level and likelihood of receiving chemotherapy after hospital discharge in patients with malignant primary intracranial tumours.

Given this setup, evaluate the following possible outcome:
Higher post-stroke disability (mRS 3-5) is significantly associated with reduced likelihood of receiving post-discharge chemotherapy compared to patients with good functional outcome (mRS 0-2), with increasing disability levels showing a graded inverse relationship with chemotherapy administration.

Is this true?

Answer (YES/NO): YES